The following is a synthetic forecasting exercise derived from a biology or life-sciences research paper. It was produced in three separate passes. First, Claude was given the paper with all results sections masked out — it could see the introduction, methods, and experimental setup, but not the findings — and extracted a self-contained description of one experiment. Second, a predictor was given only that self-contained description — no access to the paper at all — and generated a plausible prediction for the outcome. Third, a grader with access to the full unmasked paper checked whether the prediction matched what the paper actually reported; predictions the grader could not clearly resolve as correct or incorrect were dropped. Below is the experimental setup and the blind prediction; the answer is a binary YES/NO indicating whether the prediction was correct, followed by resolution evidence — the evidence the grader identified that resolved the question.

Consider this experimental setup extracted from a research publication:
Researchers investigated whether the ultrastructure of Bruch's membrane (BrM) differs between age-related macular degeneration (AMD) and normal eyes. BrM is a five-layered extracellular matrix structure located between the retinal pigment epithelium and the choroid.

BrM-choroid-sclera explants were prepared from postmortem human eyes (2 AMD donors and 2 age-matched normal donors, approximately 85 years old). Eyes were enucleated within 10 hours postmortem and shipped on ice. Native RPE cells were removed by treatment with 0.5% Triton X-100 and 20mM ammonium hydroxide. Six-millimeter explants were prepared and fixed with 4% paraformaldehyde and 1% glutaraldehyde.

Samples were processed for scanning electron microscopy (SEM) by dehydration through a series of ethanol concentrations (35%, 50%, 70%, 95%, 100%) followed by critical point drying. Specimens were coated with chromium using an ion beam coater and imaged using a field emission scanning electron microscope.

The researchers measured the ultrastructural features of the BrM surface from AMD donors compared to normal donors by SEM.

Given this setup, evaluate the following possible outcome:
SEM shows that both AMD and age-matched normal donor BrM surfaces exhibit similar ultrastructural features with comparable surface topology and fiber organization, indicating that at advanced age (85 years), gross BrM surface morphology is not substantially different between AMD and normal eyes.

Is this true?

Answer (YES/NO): NO